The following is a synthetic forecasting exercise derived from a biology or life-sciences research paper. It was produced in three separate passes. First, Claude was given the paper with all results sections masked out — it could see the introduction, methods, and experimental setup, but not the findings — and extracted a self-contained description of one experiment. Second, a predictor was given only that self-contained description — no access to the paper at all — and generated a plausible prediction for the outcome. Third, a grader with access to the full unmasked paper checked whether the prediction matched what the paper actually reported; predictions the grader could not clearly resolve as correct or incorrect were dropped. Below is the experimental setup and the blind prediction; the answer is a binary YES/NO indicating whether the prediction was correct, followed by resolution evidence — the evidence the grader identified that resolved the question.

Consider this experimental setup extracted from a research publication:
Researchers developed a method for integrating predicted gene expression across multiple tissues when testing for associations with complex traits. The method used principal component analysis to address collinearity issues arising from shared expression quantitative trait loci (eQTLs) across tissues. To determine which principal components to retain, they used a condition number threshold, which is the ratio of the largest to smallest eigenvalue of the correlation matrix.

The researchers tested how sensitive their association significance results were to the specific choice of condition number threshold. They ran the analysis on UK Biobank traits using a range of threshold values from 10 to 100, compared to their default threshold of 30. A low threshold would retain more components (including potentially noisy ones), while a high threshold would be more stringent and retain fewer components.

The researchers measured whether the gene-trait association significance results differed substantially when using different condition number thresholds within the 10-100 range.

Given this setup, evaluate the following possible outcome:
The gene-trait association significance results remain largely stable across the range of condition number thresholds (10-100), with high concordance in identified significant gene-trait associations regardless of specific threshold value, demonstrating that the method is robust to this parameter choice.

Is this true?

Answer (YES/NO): YES